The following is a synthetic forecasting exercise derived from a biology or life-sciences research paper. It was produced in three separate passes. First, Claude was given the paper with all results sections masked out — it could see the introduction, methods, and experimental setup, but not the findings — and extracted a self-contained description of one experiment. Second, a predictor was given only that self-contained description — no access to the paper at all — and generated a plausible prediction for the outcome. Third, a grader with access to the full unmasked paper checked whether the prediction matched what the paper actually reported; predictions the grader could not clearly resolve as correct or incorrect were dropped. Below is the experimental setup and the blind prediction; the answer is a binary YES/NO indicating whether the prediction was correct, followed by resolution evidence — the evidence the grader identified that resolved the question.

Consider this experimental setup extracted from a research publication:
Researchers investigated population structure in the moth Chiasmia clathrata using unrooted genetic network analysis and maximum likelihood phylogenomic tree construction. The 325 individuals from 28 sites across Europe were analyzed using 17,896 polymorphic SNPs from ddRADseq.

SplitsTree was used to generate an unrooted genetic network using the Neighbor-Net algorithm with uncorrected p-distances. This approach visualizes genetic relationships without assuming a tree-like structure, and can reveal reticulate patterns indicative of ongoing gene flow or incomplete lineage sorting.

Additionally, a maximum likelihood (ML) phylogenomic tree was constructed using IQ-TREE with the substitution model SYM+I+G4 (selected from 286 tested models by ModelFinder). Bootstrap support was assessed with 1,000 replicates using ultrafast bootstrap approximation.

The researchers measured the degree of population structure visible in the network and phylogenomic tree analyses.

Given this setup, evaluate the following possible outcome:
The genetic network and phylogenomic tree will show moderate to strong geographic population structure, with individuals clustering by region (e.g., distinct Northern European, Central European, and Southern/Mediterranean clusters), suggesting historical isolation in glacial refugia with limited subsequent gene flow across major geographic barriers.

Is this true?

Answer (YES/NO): NO